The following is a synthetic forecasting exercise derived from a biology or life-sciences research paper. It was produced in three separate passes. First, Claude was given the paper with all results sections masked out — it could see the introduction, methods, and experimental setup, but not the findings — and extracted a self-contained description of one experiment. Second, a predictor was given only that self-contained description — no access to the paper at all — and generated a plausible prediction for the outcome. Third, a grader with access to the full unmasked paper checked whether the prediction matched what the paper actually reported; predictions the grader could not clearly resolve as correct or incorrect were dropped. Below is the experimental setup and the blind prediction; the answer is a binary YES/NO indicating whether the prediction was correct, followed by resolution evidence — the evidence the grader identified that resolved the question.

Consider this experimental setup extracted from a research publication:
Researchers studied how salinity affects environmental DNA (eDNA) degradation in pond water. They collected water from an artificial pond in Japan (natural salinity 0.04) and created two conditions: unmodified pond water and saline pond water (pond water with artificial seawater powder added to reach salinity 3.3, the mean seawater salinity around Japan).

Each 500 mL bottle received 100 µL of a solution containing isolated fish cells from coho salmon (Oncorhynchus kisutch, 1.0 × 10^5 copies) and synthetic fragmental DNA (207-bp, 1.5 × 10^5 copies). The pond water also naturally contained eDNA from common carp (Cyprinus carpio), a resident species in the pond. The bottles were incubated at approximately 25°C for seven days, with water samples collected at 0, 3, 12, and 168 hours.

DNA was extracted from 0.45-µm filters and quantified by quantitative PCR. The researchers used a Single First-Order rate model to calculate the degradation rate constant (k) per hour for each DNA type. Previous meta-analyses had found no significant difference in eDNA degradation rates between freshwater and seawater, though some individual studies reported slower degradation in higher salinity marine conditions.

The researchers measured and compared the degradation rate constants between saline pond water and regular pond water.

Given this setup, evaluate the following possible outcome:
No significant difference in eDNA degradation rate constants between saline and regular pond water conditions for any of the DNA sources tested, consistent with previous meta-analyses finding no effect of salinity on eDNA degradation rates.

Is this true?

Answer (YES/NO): NO